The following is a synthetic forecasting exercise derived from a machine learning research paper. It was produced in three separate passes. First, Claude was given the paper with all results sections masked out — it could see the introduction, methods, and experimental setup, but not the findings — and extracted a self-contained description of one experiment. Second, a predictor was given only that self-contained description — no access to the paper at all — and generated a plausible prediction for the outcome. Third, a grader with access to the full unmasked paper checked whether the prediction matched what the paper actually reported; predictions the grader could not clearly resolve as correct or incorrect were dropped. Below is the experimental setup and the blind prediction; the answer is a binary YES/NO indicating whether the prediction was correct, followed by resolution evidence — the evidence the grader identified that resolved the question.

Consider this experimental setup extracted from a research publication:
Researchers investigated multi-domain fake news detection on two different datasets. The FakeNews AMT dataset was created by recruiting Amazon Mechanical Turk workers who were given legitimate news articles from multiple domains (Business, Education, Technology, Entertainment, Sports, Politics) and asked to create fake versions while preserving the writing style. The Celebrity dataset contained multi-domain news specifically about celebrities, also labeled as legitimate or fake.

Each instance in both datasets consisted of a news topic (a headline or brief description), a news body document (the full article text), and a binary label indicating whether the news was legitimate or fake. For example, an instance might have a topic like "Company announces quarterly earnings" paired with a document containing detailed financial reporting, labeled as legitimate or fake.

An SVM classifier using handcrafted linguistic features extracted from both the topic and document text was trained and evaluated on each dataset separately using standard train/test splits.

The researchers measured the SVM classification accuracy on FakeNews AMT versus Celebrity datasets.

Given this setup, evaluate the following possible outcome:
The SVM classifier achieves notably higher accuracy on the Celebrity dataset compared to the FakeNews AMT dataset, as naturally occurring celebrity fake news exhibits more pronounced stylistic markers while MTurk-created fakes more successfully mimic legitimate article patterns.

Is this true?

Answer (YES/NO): NO